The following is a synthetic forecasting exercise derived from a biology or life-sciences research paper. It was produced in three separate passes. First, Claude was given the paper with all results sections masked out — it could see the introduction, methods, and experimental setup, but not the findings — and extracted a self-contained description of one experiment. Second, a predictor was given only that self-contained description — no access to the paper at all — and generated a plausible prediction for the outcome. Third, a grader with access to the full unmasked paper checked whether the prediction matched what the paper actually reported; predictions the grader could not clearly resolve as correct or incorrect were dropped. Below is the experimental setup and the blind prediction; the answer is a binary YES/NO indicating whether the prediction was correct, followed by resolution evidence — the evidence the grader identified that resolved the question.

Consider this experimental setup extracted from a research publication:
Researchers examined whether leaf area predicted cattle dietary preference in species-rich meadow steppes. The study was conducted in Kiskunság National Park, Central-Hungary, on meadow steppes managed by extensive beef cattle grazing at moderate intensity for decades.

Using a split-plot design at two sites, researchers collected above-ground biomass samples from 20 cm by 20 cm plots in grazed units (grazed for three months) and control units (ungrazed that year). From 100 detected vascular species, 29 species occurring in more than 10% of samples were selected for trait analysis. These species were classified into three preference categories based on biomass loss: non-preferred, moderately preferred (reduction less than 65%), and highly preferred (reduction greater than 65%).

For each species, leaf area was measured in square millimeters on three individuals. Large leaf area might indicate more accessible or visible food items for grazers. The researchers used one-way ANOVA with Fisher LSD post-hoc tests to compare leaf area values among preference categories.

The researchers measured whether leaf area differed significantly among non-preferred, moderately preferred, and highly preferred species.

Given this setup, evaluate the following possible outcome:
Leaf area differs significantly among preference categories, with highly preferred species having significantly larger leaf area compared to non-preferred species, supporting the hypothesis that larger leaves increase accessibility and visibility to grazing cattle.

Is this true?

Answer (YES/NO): NO